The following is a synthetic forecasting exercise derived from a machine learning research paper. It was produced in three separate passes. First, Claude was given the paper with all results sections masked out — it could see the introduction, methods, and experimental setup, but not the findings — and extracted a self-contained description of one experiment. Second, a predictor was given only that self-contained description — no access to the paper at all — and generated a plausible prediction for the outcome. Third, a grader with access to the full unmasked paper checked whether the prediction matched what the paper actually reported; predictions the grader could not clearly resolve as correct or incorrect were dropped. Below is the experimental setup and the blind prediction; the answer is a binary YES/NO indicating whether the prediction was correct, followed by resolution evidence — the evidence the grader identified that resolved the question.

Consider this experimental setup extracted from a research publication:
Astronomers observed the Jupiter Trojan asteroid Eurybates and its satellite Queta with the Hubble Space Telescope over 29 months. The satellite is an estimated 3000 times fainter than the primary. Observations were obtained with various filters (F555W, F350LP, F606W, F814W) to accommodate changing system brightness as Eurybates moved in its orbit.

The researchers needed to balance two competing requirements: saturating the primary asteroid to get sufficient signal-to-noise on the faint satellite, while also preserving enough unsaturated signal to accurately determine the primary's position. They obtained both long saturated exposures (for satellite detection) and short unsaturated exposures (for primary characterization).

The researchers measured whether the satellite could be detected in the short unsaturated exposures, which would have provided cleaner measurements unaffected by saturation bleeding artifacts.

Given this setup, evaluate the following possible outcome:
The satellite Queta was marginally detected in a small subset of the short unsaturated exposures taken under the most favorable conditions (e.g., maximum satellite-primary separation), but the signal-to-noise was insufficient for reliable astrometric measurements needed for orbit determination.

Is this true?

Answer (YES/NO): NO